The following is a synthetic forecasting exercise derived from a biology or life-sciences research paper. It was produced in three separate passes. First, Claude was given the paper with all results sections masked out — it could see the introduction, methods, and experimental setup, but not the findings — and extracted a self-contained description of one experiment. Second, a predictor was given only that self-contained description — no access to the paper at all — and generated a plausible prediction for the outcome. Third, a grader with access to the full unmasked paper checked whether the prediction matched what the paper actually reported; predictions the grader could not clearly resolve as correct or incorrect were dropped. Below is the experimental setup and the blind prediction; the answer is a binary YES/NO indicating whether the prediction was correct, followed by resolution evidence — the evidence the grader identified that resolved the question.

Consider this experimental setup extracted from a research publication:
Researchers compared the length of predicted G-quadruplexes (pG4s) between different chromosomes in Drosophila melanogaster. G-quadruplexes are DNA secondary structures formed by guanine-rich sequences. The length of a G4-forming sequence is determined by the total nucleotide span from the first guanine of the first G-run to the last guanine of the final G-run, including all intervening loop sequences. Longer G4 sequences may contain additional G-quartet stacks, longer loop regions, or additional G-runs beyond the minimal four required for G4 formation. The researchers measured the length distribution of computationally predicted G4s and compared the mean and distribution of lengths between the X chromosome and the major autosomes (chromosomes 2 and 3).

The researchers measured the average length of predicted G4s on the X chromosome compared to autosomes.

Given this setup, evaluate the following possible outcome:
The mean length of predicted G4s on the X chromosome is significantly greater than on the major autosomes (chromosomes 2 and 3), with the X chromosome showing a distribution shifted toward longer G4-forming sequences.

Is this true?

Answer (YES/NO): YES